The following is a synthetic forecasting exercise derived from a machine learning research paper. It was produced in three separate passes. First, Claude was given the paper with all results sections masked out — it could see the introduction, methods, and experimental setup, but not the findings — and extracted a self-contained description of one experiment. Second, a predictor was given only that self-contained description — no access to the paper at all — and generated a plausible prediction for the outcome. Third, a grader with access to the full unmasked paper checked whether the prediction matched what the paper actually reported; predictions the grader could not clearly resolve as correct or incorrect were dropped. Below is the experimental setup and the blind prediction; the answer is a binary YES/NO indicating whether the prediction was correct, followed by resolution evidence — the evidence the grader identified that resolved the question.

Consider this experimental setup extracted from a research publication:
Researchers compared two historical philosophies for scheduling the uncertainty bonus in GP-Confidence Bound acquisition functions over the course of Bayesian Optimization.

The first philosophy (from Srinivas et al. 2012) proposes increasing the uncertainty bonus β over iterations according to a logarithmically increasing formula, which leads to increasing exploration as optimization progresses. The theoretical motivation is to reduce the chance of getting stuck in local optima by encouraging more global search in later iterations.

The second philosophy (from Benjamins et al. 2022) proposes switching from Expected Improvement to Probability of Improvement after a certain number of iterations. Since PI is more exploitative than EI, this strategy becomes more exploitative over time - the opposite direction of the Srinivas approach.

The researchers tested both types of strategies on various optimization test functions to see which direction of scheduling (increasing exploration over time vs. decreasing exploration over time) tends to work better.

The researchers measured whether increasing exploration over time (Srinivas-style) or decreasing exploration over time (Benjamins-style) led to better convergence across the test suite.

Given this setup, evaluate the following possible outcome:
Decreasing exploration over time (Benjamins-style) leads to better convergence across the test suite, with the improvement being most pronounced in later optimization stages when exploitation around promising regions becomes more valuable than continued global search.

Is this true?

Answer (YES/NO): NO